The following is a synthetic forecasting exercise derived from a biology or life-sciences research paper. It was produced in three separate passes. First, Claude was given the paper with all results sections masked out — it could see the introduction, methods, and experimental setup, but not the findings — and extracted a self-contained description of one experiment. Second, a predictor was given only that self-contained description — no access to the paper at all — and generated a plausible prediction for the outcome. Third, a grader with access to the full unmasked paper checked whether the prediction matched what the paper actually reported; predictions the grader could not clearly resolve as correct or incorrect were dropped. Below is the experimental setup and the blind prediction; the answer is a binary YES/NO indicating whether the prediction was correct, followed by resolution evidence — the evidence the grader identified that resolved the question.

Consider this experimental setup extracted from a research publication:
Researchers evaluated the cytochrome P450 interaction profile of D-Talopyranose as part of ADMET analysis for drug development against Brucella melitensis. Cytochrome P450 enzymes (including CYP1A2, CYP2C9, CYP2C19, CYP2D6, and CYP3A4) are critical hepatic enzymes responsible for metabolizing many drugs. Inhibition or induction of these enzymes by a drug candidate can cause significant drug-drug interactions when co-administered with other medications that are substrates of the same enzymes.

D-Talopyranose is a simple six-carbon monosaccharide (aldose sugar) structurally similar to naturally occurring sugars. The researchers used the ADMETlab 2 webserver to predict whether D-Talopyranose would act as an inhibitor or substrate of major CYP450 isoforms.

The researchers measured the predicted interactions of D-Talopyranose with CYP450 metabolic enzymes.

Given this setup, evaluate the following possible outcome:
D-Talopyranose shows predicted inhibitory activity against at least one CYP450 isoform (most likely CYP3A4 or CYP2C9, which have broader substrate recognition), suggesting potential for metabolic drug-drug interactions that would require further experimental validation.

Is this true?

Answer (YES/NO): NO